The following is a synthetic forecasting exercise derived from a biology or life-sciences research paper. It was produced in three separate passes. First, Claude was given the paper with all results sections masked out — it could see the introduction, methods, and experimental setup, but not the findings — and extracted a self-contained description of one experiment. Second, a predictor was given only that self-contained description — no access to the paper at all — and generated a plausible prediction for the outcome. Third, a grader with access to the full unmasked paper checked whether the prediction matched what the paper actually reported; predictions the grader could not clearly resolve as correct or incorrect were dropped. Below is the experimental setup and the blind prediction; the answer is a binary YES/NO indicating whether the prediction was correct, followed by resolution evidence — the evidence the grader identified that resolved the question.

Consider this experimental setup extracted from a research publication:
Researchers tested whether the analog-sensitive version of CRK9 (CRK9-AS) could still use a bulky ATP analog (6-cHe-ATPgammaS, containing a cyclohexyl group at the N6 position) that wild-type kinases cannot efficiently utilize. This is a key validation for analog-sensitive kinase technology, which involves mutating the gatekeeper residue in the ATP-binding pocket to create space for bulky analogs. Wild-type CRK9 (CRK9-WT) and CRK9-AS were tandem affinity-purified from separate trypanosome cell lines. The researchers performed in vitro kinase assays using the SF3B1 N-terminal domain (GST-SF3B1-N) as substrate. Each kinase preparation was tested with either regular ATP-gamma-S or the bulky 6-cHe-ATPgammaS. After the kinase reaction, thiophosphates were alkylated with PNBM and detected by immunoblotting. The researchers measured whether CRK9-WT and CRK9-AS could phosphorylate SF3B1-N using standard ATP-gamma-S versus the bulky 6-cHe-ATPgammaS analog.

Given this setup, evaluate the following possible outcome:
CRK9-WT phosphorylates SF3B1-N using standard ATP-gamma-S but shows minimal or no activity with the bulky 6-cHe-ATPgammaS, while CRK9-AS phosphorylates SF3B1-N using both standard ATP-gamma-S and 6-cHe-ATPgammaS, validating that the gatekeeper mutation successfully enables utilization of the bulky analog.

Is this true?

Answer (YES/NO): YES